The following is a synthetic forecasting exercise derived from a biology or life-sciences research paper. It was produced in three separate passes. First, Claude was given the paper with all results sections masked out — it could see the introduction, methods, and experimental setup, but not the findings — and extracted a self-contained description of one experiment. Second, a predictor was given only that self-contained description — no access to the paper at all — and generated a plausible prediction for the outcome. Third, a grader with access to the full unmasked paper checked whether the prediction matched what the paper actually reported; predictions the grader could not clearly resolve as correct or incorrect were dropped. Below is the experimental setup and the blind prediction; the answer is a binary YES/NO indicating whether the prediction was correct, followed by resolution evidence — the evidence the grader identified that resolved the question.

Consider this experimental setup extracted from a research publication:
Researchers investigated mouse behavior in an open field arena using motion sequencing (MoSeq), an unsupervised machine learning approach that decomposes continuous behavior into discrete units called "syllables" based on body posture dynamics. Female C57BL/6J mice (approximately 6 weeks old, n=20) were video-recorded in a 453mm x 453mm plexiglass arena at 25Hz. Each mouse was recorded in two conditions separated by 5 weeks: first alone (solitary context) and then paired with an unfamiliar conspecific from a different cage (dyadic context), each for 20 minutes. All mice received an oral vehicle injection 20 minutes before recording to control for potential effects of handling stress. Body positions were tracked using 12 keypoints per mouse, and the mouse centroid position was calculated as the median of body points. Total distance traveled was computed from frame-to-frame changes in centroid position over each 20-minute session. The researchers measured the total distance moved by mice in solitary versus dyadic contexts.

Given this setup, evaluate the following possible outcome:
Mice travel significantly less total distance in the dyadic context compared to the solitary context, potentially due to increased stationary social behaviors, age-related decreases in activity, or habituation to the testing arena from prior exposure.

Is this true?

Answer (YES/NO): YES